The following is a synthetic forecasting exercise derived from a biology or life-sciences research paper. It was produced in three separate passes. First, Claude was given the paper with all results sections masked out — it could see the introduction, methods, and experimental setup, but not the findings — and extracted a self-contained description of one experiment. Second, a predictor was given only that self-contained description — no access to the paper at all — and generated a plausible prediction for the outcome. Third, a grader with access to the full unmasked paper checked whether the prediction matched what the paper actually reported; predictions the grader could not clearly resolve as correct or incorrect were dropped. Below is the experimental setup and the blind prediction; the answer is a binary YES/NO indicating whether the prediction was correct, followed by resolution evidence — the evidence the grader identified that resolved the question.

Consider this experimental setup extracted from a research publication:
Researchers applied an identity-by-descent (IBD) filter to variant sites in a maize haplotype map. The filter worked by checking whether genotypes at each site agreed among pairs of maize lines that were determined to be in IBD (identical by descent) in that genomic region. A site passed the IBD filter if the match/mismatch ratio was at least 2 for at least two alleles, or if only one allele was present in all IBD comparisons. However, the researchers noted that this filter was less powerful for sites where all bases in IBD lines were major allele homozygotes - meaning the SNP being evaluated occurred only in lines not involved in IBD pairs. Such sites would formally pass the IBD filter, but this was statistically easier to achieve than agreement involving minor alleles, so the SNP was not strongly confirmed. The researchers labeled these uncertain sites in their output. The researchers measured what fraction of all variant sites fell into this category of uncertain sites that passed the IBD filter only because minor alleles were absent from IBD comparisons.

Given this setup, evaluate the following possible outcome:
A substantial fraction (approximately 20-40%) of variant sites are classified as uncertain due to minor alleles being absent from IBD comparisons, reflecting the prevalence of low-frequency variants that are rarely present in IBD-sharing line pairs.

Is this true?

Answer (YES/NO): NO